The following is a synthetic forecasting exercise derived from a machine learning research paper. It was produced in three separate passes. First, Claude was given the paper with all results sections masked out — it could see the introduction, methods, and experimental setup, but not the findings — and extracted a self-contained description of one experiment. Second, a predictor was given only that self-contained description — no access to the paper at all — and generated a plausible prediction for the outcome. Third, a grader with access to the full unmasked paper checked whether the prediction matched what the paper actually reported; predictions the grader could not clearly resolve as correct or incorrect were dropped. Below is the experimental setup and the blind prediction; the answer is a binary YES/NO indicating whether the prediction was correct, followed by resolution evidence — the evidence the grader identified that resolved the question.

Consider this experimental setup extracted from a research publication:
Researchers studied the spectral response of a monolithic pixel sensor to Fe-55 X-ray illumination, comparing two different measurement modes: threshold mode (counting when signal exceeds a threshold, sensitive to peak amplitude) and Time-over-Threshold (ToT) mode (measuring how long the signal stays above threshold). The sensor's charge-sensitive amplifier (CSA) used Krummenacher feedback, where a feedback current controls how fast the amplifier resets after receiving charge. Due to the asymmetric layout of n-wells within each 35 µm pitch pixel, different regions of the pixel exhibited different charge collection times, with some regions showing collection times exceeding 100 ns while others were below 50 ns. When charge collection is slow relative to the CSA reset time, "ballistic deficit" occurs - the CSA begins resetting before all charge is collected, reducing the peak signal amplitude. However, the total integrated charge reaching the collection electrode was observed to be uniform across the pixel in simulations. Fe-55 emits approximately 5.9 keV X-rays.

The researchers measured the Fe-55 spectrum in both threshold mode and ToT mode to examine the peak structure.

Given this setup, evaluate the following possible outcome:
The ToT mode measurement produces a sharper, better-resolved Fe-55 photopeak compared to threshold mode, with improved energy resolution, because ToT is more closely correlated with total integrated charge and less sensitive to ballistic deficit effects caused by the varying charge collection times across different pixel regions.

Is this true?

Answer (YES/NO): YES